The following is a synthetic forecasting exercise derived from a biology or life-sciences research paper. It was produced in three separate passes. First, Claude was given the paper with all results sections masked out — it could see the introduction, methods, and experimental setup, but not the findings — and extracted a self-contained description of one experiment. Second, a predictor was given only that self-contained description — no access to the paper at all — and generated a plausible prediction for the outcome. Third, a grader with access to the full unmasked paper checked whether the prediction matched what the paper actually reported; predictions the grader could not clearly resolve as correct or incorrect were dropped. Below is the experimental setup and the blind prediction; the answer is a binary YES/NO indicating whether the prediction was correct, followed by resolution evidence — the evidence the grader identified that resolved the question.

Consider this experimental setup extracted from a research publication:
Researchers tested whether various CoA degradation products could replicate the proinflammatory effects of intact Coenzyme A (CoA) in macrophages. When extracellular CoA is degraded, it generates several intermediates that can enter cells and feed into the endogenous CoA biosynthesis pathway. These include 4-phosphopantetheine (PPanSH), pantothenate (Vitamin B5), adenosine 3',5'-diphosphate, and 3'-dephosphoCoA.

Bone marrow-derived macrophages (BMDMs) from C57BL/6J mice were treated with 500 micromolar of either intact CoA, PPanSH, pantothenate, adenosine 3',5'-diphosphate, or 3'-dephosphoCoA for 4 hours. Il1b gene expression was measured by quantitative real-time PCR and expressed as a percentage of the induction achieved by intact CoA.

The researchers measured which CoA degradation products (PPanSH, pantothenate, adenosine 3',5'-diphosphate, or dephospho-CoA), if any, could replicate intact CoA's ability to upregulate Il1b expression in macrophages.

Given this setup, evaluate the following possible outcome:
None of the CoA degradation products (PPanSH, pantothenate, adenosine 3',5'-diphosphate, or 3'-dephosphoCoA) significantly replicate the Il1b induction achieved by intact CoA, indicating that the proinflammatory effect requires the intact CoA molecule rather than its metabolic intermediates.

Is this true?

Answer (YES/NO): YES